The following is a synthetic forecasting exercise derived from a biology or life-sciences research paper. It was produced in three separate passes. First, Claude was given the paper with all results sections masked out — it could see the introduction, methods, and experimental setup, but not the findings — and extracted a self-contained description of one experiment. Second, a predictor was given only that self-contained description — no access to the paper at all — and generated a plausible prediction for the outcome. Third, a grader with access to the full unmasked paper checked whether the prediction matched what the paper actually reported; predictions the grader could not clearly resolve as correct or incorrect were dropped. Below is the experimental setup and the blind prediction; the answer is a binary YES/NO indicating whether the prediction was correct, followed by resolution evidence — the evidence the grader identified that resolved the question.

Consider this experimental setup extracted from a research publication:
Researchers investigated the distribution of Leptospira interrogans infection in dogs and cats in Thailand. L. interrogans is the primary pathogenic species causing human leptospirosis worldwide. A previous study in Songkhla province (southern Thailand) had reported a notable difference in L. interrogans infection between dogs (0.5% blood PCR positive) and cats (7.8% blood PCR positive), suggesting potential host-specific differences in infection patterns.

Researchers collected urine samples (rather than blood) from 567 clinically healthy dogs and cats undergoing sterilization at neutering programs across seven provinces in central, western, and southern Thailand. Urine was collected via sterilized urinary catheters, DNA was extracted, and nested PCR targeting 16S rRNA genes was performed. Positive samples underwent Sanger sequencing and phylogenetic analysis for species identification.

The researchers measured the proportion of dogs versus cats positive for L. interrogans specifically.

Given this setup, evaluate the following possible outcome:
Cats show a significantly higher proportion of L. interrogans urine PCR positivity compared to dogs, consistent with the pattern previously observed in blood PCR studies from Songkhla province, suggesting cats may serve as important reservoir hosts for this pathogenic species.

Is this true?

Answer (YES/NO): NO